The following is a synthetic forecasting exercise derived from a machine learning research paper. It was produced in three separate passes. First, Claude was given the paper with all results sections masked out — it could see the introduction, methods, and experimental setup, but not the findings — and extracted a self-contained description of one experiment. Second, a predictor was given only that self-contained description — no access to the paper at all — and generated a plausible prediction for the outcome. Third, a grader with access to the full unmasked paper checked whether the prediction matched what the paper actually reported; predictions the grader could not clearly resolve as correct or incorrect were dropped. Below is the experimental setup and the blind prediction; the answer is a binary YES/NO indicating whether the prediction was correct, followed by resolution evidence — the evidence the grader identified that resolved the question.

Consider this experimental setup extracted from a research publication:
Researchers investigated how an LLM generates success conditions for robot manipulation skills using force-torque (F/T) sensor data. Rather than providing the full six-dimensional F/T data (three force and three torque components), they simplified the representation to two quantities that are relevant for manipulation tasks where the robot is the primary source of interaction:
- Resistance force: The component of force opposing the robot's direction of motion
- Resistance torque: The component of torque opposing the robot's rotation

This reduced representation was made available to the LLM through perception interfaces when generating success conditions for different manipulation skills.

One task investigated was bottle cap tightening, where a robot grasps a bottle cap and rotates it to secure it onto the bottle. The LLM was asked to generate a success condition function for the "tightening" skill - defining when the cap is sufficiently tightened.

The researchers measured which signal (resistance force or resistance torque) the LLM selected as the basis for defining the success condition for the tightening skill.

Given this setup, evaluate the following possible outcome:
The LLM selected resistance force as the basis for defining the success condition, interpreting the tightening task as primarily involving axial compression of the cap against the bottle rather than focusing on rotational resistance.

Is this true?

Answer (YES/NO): NO